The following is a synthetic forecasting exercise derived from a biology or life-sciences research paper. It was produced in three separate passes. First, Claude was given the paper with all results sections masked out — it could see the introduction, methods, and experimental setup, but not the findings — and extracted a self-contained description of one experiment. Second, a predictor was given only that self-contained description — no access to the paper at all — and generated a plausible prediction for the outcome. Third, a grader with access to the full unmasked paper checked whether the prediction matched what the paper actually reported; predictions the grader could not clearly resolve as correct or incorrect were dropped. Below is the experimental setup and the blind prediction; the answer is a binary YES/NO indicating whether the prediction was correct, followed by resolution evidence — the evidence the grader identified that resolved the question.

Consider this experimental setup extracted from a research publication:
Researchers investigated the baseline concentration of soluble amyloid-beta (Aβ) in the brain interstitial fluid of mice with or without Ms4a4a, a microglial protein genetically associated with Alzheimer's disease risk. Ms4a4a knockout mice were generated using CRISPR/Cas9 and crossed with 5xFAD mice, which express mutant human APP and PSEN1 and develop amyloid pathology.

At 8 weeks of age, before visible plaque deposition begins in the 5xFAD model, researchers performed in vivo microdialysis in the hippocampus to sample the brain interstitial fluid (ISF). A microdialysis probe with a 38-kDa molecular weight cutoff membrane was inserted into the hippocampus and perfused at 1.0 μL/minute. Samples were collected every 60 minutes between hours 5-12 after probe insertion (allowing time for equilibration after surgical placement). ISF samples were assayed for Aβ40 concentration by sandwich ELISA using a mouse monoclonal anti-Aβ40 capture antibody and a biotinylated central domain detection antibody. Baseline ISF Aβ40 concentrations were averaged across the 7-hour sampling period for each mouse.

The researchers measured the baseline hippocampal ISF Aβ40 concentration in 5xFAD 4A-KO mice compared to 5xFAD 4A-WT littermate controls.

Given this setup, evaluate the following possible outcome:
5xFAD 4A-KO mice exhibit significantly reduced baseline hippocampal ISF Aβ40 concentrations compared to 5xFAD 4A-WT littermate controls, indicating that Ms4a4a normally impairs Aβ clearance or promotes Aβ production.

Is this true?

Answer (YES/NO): YES